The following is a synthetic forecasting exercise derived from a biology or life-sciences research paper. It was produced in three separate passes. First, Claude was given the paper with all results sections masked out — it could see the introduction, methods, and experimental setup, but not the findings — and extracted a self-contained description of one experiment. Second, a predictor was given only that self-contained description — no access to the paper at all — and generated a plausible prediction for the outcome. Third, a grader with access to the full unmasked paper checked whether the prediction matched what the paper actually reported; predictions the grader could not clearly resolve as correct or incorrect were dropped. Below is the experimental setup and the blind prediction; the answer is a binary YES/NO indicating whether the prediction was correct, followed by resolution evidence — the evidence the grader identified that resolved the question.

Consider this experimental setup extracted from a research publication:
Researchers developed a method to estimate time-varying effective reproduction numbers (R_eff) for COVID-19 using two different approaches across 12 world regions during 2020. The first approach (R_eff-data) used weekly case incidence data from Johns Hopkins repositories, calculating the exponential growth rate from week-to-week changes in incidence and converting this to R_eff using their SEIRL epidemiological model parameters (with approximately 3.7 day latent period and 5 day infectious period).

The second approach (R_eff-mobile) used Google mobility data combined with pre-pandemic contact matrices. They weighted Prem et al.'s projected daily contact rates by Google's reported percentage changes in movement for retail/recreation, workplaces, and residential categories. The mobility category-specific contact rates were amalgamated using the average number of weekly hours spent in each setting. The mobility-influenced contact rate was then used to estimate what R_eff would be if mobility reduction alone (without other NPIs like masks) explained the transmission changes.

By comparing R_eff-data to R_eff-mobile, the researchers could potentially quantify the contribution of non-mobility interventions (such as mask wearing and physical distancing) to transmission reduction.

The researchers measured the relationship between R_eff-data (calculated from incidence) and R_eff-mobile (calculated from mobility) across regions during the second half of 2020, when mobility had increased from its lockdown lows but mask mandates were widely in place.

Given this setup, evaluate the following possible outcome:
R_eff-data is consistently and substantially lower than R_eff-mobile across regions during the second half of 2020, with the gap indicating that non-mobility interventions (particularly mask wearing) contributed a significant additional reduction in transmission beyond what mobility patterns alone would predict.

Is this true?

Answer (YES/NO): YES